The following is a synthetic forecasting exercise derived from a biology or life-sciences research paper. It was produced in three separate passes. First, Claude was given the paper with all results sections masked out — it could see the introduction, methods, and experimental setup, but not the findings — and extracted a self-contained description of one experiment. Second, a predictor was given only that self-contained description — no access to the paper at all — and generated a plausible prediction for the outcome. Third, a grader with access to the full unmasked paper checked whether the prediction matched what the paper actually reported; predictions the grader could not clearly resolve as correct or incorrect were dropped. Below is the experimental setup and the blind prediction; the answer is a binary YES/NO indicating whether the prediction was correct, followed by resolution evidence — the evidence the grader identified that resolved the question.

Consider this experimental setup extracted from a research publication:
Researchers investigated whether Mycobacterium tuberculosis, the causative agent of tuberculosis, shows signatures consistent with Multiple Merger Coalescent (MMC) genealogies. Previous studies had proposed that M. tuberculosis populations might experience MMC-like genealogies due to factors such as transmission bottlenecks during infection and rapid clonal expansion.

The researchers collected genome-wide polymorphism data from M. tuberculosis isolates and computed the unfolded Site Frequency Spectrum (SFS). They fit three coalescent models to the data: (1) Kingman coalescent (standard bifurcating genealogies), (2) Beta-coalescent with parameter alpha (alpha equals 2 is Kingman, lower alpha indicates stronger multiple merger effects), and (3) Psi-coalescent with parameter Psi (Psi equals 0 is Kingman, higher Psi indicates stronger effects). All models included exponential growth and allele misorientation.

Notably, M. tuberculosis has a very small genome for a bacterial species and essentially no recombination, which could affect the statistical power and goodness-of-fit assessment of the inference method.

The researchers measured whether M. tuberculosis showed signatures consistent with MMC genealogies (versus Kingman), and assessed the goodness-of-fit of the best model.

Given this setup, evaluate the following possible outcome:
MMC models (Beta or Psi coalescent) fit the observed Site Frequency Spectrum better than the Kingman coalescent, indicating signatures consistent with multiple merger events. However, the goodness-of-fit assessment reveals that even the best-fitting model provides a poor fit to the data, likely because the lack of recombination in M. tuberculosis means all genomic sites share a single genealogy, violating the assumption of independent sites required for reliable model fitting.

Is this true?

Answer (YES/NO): YES